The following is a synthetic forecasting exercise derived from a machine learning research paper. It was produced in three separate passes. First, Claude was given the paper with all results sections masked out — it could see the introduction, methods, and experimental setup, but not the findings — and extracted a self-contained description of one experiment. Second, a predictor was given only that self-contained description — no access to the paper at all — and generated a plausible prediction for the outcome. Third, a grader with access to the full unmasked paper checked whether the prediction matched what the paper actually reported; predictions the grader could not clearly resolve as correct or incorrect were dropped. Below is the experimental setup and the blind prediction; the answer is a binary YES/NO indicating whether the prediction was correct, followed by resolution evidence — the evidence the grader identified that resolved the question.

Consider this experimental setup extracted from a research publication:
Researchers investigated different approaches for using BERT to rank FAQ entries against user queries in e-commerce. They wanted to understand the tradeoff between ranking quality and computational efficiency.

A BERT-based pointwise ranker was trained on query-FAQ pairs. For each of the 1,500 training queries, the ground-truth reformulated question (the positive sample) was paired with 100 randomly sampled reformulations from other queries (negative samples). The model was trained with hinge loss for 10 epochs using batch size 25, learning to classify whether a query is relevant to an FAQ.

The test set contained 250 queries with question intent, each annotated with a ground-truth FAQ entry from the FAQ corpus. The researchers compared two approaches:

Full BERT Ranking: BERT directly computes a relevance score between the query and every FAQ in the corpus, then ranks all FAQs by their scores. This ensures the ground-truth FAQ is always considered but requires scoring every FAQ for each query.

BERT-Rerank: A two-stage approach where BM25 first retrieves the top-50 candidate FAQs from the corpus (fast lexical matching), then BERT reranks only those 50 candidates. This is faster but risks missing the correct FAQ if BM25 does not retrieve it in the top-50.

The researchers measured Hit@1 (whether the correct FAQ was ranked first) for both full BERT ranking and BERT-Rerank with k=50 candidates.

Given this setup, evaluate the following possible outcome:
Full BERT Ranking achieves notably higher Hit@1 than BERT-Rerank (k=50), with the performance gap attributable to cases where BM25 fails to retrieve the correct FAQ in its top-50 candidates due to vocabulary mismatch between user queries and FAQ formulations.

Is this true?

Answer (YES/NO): NO